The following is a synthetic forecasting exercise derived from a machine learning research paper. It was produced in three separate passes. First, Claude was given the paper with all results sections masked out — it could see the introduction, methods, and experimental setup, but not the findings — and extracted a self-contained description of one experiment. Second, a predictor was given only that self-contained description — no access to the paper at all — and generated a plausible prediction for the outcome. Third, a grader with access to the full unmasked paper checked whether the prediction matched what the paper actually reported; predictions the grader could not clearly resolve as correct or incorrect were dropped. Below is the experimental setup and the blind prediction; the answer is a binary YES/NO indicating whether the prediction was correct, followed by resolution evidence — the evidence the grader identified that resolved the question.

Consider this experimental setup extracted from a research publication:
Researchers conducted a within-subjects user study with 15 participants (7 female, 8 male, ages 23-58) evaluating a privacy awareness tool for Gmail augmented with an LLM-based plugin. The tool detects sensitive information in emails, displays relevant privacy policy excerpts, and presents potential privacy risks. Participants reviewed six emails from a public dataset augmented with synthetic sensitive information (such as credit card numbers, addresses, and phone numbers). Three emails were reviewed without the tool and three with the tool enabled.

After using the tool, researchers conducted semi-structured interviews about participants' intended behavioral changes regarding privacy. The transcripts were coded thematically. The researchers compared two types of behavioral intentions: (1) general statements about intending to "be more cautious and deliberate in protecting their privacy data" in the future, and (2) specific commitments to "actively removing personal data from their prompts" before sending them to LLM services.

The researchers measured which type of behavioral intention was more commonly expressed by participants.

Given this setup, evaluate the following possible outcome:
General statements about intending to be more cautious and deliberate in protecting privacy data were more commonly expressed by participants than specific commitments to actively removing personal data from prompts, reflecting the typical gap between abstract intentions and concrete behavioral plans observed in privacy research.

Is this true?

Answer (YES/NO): YES